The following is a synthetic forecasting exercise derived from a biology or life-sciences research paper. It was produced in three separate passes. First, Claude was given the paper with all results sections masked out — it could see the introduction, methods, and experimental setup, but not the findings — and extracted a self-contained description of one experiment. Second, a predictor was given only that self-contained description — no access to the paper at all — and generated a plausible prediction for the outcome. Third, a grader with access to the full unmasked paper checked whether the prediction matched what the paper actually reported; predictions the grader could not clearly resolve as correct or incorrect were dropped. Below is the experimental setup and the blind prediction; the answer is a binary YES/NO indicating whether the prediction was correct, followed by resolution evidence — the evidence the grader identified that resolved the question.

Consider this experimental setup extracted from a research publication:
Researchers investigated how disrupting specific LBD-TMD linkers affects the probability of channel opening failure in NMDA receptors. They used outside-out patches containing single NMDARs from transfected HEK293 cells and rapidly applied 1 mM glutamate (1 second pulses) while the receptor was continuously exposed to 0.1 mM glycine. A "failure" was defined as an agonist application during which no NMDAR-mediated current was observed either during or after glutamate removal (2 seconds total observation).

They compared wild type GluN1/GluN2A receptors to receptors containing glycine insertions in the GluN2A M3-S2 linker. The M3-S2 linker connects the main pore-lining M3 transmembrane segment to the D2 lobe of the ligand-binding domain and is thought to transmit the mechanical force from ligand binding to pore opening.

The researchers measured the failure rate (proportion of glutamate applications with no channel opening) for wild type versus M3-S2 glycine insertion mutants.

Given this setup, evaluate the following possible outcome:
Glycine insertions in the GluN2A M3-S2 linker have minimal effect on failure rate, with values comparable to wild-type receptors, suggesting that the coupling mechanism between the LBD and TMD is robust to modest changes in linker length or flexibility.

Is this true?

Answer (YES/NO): NO